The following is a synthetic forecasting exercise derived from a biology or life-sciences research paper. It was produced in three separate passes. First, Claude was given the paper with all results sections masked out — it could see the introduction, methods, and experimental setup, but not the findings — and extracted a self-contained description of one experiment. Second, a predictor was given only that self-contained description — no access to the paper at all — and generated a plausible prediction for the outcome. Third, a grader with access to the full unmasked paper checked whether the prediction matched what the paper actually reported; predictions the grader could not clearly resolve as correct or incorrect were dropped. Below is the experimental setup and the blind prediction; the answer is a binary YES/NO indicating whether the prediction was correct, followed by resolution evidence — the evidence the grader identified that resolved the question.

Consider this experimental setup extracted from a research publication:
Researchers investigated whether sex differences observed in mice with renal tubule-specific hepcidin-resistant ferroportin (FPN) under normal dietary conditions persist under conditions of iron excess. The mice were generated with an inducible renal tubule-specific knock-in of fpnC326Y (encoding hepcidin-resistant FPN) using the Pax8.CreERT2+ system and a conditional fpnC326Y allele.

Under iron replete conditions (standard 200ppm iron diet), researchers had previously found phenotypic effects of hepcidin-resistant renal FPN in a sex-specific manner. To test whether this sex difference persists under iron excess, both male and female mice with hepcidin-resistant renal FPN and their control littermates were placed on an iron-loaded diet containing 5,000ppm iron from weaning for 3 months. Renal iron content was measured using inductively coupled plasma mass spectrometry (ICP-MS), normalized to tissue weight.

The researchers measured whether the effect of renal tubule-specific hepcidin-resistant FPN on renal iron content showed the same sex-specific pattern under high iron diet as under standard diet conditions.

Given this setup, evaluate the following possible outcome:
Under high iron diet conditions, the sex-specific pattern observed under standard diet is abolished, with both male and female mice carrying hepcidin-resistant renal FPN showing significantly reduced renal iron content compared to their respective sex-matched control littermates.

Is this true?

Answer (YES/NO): YES